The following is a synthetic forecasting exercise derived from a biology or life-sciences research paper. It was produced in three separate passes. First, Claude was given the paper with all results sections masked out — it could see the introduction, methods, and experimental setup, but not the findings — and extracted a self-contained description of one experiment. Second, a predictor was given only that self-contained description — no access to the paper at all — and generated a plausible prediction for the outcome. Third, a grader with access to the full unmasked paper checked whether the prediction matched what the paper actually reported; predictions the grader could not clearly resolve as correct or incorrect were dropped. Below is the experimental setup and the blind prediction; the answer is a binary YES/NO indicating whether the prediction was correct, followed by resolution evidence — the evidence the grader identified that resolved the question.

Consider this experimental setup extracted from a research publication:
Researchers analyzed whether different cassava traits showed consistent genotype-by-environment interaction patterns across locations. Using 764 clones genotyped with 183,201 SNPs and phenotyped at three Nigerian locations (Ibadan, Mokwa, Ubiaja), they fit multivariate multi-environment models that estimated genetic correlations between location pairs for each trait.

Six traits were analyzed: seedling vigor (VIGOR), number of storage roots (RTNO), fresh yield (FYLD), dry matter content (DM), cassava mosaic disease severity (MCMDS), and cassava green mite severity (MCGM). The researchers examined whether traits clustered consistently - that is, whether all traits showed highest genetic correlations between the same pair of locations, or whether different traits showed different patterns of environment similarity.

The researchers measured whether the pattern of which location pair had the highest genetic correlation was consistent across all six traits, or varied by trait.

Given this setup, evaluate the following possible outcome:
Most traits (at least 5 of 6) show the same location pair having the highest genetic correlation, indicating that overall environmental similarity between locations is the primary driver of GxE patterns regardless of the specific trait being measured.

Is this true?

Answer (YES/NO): NO